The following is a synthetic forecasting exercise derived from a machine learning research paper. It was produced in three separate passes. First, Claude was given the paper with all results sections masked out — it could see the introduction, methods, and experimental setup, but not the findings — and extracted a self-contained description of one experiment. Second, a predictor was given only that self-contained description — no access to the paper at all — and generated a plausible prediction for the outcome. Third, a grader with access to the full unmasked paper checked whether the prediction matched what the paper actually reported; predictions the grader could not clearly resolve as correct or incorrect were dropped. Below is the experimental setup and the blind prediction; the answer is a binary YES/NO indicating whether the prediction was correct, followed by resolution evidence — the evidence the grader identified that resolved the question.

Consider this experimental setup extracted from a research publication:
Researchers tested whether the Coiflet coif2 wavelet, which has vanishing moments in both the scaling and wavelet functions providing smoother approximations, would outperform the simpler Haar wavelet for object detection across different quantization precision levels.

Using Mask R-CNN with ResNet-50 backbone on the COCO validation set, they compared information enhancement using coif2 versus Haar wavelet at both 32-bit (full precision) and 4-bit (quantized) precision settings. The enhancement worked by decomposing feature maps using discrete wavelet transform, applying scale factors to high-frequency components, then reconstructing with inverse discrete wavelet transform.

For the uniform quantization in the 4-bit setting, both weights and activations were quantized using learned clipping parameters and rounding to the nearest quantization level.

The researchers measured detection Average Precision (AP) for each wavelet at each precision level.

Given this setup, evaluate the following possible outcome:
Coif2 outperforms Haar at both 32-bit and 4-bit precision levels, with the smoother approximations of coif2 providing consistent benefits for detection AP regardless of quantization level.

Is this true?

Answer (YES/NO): YES